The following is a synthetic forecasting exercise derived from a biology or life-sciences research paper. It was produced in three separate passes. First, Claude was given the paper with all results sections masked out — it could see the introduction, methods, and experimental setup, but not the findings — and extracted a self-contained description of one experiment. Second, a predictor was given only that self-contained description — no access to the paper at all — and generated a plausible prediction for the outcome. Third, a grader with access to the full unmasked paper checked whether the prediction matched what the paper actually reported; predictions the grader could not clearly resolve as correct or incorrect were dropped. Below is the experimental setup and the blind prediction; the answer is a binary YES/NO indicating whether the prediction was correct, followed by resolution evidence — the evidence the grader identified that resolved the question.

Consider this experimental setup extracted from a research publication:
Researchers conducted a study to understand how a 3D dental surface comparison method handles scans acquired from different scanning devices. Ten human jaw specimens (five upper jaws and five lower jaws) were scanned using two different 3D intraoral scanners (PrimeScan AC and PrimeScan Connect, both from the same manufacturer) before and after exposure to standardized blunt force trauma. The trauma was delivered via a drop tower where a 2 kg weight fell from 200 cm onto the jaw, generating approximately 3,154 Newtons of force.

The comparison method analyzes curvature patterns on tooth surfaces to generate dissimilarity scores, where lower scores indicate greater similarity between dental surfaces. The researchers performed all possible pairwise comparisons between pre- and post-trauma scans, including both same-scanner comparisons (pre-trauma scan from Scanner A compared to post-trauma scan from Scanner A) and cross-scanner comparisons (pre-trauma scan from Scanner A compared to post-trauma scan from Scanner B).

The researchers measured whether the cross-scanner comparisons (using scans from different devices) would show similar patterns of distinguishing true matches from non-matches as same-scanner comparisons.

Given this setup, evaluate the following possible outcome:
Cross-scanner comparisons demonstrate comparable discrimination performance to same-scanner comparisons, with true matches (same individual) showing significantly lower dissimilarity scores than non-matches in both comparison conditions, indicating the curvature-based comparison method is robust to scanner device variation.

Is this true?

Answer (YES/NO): YES